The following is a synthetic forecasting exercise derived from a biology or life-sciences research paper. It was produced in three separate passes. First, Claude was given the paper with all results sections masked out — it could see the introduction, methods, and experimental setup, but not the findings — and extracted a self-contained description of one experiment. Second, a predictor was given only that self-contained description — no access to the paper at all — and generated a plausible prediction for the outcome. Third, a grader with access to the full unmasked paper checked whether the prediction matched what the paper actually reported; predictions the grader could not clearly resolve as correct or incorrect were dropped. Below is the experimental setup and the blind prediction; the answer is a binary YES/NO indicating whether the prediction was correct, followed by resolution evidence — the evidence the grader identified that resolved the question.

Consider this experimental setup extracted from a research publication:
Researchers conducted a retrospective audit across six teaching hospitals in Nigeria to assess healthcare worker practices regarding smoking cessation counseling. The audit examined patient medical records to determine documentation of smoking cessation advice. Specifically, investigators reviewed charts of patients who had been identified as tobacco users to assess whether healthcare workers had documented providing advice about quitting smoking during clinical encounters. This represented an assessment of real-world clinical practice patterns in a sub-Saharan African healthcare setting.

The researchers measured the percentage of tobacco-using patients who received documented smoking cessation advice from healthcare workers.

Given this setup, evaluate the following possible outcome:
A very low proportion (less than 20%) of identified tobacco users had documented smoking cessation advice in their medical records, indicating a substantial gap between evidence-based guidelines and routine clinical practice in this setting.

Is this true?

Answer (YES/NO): YES